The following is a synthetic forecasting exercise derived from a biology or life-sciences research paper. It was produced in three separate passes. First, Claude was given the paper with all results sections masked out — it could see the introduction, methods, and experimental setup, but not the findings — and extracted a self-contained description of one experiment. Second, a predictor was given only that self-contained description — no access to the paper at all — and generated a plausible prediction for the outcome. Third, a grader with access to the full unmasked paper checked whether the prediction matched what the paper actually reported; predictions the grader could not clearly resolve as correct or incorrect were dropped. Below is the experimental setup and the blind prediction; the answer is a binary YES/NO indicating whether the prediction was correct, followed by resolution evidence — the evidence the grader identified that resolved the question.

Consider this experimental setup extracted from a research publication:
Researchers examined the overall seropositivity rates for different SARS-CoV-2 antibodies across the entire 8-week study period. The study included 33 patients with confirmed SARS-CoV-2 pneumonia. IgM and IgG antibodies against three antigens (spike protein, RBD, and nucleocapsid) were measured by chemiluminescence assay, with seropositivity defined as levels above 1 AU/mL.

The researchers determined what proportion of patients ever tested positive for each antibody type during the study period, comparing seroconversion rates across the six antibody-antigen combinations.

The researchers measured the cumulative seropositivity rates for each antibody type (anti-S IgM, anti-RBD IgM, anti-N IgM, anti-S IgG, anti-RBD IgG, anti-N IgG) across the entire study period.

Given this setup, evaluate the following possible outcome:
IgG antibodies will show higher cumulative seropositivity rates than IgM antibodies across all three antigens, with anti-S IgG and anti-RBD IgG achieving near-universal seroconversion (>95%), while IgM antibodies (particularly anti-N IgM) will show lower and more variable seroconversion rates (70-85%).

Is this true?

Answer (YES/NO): NO